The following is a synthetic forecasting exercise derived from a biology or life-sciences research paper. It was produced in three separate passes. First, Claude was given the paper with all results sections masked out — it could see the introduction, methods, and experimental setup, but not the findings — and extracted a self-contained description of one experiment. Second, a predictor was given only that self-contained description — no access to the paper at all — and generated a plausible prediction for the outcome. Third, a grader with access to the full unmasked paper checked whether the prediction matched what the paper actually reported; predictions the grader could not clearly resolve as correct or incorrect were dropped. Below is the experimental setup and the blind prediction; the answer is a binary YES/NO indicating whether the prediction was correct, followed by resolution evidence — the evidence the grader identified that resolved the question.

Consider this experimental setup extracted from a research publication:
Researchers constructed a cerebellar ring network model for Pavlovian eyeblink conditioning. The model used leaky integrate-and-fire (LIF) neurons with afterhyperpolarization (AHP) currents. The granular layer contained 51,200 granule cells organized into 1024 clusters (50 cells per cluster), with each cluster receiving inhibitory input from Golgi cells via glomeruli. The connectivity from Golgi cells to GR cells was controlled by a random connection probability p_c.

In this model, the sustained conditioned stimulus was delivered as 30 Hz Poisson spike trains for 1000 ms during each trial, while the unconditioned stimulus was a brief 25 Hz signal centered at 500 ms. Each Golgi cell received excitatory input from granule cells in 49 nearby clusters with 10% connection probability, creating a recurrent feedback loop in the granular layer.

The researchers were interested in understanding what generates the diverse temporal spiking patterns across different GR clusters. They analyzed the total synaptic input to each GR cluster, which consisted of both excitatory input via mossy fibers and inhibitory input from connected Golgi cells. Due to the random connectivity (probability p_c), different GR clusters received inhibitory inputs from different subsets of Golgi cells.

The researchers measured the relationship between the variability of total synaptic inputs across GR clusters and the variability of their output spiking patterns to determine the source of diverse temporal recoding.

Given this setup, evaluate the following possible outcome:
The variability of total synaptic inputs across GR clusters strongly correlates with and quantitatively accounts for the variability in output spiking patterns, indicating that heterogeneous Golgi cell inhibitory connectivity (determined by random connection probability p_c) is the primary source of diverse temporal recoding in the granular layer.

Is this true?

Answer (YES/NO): YES